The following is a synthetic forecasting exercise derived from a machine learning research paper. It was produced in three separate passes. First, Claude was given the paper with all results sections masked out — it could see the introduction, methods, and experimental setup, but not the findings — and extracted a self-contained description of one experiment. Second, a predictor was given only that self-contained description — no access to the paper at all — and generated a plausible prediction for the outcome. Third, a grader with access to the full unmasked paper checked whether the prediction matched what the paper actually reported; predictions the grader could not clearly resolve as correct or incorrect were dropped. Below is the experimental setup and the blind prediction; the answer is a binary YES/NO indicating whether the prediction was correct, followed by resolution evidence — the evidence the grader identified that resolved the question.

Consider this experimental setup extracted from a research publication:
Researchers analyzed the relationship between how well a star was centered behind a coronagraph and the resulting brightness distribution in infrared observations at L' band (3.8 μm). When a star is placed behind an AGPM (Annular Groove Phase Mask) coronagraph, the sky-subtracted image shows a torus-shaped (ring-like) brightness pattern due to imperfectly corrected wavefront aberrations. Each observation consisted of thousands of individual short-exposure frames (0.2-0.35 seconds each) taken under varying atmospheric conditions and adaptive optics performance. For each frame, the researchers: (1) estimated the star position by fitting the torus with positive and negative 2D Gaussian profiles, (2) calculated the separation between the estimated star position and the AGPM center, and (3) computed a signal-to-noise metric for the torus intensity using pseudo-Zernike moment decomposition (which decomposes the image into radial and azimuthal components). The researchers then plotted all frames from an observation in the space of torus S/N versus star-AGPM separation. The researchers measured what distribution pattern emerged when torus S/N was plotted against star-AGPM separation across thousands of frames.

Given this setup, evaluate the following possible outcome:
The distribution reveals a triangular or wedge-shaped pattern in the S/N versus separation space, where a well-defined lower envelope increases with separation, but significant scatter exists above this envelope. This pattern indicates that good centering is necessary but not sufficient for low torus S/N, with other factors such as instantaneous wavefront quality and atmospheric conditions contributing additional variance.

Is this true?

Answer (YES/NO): NO